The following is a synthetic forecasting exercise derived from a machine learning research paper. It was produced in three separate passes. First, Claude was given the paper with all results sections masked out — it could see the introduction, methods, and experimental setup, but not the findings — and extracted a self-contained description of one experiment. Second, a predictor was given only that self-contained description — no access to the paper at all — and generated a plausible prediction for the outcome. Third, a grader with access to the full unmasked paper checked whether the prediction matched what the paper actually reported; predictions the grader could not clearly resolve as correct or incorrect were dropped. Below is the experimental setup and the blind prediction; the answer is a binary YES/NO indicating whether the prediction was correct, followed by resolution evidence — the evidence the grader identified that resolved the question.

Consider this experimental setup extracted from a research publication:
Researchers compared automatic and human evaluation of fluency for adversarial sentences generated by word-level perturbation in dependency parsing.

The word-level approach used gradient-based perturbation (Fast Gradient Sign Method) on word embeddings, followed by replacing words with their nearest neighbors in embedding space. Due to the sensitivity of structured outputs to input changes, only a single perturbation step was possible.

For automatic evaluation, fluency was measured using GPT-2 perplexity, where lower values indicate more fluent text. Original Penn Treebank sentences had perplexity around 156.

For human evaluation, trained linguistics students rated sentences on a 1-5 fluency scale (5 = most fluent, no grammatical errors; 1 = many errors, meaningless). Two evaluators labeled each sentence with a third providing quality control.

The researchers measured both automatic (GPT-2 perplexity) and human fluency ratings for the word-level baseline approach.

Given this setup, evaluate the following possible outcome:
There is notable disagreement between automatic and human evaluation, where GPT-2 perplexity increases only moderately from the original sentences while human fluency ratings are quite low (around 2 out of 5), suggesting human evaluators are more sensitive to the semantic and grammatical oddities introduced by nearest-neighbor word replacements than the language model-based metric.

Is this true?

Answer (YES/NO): NO